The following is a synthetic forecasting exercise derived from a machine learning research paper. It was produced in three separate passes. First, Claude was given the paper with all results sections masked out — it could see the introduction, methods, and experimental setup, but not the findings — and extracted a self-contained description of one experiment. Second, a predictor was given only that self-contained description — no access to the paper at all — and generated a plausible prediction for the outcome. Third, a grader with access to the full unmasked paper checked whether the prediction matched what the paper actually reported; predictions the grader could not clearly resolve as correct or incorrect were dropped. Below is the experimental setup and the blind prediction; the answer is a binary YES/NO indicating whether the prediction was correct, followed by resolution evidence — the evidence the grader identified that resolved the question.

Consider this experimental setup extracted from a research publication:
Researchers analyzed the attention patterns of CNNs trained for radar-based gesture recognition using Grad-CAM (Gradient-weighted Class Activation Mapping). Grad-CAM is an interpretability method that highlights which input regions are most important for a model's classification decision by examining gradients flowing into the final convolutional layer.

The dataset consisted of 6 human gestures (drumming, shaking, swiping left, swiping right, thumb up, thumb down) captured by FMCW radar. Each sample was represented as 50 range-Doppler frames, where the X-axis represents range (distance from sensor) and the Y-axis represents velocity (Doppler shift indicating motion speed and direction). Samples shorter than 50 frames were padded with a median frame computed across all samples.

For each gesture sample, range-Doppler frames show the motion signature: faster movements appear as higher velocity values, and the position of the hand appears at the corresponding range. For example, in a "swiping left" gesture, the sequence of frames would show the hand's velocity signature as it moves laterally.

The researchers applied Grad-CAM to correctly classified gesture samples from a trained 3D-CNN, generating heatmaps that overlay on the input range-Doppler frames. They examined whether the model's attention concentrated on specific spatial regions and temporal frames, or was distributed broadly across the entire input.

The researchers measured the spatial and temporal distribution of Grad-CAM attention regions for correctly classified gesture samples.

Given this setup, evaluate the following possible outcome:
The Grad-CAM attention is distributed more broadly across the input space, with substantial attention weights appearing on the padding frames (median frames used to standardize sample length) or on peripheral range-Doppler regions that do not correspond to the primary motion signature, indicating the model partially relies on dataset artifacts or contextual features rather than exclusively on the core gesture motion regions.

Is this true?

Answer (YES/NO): NO